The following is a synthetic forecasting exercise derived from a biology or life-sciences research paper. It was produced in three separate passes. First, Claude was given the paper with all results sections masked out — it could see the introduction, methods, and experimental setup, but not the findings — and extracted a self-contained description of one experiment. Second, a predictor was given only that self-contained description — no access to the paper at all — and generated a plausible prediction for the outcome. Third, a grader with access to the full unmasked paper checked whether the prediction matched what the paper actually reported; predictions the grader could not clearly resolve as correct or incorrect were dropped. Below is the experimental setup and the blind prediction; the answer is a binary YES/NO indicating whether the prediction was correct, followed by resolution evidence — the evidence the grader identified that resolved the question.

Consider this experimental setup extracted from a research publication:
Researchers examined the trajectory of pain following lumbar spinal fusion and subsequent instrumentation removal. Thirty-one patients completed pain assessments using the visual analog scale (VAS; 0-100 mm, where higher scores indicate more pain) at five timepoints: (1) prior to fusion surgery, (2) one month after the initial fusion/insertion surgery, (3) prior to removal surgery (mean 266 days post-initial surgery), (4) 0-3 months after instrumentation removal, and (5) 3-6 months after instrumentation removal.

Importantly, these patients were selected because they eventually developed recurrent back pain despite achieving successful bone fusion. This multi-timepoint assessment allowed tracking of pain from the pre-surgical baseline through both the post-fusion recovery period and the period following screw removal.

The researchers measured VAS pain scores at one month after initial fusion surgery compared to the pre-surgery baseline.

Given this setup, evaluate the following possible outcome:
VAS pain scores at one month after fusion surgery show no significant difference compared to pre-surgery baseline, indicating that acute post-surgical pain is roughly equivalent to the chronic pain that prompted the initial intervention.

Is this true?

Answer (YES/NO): NO